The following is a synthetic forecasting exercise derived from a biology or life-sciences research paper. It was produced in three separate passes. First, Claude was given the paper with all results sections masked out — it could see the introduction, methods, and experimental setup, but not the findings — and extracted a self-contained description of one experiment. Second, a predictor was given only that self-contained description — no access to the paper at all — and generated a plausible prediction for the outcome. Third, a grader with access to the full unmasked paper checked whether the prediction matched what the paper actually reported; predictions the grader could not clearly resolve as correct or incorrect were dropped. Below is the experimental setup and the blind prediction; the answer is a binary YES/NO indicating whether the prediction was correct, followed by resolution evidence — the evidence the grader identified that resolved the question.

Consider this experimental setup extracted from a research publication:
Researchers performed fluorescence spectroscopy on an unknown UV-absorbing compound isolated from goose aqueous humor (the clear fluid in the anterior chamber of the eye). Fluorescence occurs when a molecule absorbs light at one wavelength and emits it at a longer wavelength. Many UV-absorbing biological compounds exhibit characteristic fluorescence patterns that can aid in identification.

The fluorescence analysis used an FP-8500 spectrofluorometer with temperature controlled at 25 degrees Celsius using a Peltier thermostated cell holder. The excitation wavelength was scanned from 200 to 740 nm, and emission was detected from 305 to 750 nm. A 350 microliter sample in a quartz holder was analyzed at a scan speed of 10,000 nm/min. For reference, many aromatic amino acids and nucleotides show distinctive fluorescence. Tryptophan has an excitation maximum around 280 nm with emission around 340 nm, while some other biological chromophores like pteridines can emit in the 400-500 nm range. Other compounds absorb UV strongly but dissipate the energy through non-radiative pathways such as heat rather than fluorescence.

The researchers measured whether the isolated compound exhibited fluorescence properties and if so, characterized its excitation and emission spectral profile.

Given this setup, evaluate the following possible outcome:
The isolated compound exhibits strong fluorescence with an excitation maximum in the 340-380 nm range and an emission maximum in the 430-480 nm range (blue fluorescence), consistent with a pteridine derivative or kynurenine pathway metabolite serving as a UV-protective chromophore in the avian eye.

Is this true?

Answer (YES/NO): NO